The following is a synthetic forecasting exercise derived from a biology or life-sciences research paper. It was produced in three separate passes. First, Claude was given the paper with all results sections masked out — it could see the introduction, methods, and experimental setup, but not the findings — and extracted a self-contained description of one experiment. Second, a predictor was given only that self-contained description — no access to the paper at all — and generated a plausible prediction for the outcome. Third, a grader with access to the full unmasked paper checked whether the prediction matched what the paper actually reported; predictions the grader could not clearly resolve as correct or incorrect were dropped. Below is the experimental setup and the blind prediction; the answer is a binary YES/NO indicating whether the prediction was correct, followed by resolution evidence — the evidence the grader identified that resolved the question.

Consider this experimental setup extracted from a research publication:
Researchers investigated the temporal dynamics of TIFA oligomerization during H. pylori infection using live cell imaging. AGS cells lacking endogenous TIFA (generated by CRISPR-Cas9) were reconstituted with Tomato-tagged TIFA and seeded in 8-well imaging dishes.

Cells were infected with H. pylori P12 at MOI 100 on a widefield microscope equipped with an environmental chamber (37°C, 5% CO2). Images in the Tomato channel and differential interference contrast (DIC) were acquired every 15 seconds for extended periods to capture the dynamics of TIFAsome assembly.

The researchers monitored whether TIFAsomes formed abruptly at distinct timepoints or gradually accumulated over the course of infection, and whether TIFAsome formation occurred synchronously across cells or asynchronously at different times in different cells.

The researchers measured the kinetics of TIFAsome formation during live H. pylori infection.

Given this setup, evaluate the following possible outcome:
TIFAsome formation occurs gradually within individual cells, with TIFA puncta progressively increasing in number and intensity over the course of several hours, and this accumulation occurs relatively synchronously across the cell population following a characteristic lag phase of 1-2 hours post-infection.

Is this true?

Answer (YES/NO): NO